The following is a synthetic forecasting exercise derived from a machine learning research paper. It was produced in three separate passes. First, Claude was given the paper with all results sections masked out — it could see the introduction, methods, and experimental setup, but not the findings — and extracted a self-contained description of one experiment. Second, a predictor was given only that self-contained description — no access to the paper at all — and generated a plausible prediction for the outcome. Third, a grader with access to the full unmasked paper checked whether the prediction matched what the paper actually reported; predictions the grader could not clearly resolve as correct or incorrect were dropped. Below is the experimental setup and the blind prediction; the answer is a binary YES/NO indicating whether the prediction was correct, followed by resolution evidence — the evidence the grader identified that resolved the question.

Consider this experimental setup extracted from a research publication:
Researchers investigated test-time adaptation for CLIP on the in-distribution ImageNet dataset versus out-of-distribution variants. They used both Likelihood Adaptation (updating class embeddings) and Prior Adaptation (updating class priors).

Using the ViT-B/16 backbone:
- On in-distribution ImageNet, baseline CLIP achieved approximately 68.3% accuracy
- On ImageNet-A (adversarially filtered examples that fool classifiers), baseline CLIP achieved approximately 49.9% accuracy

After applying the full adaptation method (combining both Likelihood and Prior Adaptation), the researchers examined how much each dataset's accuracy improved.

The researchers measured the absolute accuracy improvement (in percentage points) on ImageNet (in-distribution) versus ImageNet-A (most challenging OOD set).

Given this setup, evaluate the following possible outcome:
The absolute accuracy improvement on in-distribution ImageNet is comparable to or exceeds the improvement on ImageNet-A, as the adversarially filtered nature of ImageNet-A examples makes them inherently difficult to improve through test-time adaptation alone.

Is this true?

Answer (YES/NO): NO